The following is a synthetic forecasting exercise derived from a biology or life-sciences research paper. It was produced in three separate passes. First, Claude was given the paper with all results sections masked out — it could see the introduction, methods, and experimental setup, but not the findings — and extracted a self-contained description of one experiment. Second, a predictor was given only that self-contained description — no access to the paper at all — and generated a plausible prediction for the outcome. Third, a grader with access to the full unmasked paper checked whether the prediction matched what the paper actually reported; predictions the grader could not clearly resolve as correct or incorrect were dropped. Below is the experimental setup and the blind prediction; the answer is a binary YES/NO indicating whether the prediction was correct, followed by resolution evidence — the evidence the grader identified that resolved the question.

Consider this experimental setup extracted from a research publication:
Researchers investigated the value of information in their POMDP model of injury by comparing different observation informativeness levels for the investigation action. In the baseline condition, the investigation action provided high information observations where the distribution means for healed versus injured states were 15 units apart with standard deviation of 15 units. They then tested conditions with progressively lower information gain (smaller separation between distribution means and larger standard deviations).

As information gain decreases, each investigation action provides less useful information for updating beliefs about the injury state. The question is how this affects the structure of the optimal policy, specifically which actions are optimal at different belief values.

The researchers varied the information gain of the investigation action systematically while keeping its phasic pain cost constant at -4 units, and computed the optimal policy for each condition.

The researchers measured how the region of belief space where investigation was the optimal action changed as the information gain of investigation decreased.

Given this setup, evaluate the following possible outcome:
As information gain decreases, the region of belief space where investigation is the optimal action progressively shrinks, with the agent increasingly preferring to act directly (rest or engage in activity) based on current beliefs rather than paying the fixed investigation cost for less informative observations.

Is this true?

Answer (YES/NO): YES